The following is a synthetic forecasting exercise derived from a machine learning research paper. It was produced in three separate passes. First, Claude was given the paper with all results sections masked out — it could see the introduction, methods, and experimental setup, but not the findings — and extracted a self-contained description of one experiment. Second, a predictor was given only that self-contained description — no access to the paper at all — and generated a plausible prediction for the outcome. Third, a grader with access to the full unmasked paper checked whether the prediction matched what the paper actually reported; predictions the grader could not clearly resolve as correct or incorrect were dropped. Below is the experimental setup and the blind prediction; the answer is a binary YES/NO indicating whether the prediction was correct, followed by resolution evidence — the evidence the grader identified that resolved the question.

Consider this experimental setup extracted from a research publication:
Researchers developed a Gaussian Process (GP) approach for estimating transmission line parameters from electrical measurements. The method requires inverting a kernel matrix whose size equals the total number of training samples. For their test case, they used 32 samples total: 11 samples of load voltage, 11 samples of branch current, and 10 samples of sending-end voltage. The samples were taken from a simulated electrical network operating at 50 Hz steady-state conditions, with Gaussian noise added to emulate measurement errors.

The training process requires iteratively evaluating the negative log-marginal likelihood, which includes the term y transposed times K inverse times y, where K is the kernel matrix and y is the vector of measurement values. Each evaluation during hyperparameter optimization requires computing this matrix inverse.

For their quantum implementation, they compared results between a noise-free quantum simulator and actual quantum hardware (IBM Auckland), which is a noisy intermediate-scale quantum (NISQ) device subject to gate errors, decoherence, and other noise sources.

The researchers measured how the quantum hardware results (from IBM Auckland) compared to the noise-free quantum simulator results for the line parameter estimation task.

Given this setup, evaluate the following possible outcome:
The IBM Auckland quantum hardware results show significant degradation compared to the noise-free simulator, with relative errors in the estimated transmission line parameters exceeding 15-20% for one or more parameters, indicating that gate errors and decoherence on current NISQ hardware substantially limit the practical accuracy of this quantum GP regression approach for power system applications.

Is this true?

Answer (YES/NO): NO